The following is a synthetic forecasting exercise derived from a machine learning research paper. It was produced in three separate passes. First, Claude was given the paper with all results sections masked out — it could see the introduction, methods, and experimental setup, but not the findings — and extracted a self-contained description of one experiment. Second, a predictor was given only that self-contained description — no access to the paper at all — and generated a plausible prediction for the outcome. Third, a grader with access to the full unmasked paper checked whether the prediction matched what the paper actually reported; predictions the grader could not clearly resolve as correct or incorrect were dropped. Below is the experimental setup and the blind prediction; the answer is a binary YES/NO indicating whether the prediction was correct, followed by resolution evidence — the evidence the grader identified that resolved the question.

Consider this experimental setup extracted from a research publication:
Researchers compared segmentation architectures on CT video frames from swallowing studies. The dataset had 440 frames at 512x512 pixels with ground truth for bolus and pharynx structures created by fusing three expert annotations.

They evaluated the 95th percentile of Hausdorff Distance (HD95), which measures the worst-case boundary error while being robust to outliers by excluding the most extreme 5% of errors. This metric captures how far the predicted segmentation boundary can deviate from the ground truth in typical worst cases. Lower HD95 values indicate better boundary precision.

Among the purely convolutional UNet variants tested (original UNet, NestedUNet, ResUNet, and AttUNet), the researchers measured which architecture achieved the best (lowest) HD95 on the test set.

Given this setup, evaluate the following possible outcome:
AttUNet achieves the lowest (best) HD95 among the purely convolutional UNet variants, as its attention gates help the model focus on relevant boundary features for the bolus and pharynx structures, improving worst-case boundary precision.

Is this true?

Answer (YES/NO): NO